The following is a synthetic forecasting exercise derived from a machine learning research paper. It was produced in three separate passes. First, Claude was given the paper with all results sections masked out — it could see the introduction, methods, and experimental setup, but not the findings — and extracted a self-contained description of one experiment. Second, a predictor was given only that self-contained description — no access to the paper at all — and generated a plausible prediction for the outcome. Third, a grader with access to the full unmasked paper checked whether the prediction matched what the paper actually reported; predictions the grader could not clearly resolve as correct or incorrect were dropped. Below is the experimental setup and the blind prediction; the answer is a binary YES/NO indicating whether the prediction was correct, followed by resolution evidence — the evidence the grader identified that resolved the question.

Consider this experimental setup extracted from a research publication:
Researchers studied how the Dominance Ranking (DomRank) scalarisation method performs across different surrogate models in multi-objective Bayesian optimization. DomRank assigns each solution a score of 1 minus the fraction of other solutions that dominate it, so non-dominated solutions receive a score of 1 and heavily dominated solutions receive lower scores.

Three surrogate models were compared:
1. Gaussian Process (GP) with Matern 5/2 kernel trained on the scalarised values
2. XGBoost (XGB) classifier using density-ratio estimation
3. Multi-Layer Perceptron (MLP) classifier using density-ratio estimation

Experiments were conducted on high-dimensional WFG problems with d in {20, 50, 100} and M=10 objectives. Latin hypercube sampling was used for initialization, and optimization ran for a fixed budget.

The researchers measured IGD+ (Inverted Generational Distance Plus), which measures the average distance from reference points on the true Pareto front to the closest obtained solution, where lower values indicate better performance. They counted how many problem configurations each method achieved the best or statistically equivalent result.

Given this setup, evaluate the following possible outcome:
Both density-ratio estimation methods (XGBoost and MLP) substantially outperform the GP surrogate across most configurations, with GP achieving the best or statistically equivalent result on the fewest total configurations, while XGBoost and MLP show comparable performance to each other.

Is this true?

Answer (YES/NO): NO